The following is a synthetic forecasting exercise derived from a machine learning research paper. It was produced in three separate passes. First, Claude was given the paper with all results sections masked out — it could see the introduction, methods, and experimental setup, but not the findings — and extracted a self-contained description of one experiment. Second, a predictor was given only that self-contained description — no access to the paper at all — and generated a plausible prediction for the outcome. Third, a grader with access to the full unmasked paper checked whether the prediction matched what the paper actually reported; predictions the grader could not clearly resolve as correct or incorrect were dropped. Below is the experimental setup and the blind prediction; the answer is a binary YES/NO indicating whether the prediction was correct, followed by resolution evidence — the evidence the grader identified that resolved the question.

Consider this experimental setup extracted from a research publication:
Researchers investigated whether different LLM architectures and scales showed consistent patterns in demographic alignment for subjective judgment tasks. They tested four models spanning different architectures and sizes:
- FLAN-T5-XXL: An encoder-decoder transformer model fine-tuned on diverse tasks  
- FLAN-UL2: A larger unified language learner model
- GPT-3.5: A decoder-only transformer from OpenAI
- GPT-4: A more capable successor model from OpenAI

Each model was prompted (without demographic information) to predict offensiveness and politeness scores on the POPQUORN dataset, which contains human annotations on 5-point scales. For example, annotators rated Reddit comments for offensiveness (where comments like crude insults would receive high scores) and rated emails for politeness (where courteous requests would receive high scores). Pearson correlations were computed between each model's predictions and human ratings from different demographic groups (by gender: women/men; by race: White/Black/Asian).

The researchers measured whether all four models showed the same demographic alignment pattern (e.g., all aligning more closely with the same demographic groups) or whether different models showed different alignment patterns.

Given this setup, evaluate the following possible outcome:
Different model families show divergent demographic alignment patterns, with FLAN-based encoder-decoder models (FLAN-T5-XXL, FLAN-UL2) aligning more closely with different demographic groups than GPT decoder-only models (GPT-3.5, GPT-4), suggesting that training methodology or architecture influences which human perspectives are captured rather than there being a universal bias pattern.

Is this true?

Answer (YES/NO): NO